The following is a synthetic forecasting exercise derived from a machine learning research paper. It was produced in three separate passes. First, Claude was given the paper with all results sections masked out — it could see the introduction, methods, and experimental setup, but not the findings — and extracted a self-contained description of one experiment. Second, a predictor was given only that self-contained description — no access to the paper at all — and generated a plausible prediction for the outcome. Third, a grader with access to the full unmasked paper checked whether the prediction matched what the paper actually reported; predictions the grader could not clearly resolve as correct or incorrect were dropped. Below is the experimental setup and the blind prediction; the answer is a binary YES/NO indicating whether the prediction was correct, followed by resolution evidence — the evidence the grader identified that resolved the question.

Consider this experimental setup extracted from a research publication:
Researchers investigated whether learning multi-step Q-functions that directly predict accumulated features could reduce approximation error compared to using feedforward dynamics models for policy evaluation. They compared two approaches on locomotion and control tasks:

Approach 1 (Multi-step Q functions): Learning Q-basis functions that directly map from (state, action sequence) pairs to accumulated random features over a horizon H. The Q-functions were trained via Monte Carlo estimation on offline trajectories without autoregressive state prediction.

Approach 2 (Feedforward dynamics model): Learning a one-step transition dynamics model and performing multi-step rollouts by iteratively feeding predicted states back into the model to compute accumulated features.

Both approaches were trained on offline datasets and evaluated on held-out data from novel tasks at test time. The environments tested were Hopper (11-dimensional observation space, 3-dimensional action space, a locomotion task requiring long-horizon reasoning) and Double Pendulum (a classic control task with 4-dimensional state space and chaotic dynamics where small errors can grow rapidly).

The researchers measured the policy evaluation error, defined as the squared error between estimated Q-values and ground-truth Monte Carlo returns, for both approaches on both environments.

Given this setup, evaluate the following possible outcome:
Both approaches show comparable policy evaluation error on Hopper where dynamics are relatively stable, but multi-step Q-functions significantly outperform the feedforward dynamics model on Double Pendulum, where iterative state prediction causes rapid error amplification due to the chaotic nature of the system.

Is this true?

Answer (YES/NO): NO